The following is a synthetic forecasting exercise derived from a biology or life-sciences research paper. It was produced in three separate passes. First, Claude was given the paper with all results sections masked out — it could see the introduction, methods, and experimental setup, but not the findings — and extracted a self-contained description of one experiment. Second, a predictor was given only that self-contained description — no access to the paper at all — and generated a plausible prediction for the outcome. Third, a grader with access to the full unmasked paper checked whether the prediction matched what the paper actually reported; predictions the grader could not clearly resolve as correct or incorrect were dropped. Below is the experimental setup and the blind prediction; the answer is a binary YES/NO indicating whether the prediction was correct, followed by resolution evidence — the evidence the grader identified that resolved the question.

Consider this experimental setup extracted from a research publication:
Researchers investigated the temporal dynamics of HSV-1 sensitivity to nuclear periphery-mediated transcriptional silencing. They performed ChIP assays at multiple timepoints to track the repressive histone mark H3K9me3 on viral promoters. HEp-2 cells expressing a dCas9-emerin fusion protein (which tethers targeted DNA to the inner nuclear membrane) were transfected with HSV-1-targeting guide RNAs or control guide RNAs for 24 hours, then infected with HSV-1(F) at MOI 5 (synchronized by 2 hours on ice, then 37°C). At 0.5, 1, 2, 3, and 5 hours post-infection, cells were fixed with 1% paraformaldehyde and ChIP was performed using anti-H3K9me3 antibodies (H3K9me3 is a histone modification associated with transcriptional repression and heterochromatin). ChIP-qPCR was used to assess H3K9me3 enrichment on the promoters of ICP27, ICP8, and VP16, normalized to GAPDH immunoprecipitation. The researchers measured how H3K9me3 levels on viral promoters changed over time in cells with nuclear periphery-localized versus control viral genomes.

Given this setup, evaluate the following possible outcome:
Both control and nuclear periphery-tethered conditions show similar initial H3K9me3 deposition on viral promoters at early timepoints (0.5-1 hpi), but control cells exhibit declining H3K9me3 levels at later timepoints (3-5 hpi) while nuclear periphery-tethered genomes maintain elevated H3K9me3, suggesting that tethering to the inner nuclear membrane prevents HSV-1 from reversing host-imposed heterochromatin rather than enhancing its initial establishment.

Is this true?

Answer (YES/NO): NO